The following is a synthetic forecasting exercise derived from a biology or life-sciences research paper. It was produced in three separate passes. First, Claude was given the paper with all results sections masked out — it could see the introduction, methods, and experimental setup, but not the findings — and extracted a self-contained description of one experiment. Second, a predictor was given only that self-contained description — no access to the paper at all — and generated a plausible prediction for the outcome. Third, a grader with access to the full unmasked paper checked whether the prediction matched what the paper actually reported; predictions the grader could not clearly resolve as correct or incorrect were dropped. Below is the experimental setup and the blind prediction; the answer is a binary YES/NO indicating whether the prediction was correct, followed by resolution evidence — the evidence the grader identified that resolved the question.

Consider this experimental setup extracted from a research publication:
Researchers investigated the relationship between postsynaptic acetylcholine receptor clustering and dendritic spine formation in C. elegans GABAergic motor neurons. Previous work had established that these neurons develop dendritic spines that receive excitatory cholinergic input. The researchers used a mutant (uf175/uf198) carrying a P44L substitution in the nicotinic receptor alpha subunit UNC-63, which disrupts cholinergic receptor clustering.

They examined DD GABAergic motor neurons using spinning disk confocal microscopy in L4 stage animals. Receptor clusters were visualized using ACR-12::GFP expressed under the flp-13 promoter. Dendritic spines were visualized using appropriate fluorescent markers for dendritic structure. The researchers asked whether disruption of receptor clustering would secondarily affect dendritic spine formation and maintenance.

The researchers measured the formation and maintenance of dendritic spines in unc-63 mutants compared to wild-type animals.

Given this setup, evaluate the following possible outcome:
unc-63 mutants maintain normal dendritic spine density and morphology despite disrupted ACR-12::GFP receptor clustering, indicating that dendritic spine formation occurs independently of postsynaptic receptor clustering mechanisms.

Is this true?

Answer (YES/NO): YES